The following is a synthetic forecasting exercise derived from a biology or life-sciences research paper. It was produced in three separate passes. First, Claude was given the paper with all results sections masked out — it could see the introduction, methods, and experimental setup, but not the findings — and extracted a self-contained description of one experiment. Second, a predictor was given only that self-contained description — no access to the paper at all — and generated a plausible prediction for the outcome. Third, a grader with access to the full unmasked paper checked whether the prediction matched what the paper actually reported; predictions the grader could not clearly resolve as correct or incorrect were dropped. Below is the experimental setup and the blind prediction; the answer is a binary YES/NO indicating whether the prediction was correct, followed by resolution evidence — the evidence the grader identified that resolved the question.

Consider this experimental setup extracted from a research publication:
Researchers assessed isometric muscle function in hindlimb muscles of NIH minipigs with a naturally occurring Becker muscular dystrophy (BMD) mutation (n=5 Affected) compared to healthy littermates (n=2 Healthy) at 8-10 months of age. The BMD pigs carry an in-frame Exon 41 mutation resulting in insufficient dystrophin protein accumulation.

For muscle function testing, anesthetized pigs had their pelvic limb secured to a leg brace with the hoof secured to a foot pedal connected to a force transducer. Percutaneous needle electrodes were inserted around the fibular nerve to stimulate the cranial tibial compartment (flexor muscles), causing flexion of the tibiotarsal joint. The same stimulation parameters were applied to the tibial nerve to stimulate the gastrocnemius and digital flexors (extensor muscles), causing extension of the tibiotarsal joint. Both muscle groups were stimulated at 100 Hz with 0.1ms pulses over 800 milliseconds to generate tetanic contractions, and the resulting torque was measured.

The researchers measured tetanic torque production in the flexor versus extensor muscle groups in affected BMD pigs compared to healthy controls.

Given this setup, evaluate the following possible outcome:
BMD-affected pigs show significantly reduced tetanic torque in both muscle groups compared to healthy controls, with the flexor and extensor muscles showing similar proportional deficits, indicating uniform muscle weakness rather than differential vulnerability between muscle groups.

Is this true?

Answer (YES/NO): NO